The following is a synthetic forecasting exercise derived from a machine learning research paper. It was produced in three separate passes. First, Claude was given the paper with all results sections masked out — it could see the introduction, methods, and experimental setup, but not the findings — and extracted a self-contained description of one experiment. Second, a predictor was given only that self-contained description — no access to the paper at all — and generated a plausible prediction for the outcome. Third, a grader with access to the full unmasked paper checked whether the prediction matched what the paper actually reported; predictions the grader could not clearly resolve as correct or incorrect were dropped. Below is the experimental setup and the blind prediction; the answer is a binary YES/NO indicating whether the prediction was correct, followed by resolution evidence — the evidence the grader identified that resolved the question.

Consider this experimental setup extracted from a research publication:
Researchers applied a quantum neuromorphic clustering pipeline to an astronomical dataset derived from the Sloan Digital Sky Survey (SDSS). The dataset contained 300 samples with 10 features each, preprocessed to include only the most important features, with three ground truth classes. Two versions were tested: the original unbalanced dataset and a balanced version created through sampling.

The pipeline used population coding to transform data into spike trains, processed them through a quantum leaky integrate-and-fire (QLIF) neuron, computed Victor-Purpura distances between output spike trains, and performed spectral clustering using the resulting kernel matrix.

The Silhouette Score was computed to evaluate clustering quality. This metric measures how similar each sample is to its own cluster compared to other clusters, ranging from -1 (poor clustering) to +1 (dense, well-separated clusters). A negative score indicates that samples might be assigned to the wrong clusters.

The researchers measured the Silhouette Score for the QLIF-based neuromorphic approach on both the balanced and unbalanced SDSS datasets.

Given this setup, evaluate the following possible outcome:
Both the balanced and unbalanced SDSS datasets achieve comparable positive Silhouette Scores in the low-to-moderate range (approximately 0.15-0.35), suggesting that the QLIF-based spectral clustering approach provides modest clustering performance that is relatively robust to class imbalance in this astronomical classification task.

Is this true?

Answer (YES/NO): NO